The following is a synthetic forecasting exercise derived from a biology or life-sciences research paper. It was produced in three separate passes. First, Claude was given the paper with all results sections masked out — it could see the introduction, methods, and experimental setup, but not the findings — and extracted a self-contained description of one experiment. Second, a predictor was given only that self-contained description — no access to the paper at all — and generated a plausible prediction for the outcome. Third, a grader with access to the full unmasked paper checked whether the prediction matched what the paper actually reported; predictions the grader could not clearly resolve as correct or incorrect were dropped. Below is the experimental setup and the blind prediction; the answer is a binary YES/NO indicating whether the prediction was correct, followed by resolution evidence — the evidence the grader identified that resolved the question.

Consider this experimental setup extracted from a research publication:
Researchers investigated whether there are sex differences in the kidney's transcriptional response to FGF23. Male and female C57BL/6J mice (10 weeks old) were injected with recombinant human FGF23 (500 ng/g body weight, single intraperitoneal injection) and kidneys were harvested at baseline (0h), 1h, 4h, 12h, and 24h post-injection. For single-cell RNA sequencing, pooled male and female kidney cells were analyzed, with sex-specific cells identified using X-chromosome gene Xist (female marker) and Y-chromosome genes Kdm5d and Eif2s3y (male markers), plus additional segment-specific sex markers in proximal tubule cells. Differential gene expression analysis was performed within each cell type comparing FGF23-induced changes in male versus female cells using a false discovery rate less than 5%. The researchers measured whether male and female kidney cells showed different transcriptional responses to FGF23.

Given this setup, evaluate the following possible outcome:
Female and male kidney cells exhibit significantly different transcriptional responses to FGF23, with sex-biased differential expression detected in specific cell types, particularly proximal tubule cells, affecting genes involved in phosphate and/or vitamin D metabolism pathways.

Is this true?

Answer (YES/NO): NO